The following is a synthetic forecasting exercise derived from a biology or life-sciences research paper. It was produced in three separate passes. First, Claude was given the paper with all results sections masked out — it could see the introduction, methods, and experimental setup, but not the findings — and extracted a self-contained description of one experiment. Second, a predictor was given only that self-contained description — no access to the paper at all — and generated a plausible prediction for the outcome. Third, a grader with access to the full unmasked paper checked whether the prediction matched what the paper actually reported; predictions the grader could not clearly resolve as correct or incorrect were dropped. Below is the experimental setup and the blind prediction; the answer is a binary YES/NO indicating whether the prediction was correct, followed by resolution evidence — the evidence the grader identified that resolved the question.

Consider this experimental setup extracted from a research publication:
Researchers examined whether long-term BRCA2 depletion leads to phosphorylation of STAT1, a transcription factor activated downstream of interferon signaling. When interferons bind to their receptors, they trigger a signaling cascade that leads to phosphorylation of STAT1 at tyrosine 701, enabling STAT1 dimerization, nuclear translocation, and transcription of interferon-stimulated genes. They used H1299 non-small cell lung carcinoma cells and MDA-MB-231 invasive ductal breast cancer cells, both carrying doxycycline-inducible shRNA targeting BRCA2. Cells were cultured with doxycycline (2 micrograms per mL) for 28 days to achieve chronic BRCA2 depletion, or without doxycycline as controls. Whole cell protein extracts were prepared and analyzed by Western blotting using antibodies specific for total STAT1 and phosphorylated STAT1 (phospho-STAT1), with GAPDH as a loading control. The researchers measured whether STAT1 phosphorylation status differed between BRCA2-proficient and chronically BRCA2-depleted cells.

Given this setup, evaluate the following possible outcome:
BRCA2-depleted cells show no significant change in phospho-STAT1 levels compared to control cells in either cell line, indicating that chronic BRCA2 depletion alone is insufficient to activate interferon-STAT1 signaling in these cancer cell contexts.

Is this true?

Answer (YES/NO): NO